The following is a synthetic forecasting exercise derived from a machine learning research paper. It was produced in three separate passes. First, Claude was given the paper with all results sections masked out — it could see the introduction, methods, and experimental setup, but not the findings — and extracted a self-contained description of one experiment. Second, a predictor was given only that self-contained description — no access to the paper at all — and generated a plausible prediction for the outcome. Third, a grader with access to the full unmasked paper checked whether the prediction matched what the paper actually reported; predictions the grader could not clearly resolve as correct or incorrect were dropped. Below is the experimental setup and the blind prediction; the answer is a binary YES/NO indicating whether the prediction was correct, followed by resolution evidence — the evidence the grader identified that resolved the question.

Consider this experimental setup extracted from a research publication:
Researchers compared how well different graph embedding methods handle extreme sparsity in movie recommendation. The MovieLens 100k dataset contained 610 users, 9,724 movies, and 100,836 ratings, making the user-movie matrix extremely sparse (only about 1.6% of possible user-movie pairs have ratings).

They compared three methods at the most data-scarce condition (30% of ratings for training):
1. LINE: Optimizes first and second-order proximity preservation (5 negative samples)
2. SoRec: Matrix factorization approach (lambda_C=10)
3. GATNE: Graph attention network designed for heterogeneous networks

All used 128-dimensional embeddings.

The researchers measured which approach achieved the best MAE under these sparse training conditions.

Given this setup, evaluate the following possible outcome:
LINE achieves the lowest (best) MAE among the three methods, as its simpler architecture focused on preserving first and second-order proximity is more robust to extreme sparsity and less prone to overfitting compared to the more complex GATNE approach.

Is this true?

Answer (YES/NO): NO